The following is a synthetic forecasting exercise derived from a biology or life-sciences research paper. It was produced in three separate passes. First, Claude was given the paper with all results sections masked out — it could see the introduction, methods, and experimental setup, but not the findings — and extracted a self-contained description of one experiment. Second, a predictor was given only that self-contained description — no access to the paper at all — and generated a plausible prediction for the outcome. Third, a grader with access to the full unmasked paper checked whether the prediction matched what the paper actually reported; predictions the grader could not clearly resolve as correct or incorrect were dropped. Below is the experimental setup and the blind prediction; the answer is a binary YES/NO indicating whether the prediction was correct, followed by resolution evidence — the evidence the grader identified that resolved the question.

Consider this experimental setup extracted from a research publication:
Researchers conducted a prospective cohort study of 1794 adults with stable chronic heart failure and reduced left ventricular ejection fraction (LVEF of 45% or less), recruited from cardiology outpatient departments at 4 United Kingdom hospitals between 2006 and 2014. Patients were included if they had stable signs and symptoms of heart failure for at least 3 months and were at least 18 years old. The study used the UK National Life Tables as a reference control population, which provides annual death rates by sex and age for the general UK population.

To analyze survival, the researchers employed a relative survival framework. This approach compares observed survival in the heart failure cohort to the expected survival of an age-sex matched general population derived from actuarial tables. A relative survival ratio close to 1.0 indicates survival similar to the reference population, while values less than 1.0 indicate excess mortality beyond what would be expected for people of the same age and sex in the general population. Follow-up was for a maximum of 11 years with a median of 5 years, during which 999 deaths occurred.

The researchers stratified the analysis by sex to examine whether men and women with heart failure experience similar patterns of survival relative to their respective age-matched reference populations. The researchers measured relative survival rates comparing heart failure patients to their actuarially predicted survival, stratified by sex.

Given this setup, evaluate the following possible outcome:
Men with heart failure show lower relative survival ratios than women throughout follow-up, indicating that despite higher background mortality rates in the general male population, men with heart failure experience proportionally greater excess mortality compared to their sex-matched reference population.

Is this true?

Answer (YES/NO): YES